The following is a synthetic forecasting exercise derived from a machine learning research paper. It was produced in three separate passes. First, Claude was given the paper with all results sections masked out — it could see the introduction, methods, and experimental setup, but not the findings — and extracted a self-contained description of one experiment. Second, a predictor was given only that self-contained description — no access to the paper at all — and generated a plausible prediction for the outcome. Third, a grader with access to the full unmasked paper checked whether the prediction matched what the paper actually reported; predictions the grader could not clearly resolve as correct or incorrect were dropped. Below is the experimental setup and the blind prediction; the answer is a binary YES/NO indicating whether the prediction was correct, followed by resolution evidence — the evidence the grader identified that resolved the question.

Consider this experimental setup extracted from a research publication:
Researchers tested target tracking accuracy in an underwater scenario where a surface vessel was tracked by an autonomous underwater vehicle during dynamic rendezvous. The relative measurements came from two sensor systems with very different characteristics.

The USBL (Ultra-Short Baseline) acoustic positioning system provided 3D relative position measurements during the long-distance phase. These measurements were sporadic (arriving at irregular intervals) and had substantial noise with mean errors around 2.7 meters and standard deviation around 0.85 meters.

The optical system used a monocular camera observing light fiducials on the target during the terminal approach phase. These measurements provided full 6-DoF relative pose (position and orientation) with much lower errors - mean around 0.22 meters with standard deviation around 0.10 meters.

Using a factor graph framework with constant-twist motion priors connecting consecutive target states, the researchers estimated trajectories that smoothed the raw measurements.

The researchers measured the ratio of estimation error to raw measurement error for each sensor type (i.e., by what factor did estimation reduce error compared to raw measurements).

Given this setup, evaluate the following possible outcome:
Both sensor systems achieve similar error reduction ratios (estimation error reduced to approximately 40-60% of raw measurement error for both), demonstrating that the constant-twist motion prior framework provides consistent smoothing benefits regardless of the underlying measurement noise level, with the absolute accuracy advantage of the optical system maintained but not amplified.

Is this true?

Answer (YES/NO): NO